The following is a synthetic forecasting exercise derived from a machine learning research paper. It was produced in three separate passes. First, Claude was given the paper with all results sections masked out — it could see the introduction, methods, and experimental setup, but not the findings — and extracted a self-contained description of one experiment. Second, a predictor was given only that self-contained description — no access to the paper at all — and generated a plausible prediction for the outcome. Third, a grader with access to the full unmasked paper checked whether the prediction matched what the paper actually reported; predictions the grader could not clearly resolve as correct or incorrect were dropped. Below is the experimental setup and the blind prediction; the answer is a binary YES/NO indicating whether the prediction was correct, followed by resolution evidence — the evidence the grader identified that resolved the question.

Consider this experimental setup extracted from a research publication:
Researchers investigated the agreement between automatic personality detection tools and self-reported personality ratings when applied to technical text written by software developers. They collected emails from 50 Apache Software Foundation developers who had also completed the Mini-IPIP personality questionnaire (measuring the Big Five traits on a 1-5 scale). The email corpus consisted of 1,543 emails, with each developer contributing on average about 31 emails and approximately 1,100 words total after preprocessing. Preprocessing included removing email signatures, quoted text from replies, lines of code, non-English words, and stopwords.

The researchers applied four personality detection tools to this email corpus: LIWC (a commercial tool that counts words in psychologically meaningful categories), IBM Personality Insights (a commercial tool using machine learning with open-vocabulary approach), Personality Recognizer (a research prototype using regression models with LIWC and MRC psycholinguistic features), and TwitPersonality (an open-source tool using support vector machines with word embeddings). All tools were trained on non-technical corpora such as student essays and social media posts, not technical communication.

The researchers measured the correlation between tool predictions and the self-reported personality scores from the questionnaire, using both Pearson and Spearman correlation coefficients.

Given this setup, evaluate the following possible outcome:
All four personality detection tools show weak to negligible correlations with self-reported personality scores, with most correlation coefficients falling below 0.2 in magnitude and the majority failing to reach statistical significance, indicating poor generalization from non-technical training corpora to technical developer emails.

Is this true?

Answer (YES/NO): YES